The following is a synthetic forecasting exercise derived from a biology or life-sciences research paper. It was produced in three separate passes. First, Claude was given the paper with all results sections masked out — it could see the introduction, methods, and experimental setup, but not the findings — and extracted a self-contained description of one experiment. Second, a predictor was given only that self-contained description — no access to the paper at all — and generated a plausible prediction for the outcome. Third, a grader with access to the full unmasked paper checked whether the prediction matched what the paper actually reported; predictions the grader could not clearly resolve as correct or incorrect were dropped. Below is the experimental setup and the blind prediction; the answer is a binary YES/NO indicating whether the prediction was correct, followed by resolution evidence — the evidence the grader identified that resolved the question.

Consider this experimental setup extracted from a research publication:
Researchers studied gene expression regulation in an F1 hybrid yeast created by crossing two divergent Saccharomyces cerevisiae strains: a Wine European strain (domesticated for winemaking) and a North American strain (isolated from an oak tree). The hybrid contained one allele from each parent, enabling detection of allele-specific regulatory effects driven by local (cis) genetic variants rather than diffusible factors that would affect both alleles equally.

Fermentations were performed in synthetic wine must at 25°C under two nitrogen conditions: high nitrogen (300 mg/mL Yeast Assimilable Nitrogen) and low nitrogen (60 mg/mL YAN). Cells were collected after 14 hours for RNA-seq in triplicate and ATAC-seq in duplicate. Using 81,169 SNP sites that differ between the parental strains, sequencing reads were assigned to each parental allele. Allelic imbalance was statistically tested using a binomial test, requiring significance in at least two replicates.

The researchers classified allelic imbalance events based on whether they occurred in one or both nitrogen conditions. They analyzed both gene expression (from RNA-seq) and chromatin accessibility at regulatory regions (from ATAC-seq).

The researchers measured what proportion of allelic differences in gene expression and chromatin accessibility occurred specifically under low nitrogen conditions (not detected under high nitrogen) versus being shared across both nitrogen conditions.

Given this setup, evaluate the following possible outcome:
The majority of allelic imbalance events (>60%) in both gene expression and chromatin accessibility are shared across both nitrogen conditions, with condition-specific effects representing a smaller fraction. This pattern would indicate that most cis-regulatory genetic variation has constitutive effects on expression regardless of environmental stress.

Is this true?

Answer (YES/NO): NO